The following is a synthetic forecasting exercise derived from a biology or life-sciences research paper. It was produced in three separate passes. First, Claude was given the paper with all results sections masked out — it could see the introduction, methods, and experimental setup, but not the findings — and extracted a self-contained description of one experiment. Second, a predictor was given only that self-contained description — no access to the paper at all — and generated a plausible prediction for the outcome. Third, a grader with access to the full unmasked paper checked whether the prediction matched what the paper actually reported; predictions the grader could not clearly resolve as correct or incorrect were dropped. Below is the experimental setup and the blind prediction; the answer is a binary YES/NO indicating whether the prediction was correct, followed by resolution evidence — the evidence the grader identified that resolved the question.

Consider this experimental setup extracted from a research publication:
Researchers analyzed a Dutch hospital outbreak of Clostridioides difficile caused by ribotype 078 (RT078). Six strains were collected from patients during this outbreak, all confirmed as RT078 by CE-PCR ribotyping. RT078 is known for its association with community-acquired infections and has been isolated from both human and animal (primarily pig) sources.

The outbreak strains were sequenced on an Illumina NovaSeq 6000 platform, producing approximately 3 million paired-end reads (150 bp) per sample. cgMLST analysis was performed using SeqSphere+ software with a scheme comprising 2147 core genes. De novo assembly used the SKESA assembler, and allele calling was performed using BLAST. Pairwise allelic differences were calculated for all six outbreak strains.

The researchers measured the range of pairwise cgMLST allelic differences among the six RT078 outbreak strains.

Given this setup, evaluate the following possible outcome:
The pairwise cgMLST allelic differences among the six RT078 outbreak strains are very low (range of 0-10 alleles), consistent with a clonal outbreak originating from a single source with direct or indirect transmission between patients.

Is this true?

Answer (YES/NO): NO